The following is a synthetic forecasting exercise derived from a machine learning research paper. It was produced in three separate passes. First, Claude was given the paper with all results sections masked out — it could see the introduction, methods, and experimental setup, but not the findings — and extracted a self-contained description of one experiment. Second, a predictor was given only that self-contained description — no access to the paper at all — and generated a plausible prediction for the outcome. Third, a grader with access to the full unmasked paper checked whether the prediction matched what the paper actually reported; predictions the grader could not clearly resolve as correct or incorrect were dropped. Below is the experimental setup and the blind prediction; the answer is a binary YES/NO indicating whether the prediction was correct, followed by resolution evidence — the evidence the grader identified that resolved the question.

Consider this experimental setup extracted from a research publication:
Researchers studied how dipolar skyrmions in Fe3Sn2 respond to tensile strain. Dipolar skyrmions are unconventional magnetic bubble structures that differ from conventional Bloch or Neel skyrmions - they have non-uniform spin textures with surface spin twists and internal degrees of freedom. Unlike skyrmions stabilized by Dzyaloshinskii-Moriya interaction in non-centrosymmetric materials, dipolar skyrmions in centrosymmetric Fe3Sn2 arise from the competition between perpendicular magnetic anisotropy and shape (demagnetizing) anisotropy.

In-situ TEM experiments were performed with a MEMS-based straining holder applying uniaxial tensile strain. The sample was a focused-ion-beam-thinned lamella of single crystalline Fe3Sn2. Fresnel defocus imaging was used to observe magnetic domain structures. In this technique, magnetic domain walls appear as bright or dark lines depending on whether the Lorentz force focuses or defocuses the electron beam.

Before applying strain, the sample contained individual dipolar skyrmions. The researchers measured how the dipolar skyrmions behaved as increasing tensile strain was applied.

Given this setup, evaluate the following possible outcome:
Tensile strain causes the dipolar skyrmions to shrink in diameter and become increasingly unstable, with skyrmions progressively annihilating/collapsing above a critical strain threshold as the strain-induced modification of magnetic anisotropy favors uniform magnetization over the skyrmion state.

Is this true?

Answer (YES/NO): NO